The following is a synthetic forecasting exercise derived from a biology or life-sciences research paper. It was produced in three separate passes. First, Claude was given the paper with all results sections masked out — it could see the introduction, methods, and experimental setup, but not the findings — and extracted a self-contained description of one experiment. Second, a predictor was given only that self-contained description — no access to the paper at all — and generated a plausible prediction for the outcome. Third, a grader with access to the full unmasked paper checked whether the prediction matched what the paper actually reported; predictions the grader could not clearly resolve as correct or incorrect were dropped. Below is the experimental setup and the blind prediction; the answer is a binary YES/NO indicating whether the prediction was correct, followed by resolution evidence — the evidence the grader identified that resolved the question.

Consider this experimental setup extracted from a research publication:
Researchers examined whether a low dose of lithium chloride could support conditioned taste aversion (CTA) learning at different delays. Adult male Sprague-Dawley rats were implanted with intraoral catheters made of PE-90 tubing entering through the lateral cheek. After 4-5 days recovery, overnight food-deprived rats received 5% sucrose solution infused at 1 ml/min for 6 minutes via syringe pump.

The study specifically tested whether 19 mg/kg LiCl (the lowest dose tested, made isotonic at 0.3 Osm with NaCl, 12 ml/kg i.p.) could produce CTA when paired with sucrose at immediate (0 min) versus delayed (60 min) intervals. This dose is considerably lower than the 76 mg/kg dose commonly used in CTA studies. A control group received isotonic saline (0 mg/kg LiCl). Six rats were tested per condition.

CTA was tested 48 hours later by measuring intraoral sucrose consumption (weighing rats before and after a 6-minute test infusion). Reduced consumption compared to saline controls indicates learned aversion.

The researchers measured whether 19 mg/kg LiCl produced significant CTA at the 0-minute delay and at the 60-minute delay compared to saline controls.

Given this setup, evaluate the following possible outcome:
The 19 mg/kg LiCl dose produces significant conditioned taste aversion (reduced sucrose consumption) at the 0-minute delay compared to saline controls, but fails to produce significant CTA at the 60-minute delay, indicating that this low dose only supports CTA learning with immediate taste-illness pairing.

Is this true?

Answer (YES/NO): YES